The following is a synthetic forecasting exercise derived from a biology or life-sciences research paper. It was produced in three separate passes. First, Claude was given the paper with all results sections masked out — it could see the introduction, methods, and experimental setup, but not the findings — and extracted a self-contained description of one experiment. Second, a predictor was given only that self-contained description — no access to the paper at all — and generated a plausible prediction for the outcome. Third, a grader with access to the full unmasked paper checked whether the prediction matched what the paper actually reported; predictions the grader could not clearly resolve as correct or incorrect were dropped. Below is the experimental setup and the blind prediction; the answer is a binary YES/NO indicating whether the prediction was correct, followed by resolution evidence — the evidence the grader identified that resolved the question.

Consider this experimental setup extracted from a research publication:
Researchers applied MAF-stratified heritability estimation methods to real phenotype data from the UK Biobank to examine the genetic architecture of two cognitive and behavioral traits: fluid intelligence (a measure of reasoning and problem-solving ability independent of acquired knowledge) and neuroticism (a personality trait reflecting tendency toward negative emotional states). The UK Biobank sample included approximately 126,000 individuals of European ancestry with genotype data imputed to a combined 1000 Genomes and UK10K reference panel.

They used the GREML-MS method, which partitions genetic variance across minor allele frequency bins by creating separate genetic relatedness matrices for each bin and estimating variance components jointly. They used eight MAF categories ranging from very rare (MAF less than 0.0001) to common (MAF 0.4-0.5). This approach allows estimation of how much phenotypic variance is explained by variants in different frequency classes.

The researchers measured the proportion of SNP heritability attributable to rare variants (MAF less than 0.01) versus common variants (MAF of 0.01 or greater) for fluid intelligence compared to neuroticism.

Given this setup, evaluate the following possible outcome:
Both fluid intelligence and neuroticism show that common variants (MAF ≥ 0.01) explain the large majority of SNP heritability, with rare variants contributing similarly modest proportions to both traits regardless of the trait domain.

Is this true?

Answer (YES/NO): NO